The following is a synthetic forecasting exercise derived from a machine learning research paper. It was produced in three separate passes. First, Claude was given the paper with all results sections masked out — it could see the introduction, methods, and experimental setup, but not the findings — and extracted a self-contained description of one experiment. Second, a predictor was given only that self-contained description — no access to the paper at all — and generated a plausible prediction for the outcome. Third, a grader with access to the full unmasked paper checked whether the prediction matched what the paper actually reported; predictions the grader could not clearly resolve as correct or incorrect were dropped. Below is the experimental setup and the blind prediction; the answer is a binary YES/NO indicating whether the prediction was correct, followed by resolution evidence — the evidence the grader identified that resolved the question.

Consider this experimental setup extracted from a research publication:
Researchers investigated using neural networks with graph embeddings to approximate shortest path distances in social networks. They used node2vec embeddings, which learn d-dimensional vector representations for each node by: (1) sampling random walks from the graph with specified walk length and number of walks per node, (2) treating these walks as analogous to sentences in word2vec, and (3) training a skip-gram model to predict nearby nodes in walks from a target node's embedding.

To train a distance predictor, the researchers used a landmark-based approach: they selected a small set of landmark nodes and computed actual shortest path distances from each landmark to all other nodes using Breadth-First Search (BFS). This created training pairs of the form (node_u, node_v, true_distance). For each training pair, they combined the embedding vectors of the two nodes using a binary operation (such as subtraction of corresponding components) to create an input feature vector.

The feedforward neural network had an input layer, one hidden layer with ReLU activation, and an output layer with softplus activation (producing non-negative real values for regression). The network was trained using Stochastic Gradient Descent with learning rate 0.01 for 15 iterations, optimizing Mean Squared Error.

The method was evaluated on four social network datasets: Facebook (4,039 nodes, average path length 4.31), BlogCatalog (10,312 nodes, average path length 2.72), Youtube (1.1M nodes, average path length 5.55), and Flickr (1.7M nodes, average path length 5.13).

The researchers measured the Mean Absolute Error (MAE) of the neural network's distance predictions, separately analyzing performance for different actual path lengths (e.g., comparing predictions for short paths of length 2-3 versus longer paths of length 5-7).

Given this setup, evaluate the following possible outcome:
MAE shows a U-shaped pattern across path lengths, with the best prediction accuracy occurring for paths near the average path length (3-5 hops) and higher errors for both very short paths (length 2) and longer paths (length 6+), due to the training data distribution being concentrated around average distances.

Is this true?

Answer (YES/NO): NO